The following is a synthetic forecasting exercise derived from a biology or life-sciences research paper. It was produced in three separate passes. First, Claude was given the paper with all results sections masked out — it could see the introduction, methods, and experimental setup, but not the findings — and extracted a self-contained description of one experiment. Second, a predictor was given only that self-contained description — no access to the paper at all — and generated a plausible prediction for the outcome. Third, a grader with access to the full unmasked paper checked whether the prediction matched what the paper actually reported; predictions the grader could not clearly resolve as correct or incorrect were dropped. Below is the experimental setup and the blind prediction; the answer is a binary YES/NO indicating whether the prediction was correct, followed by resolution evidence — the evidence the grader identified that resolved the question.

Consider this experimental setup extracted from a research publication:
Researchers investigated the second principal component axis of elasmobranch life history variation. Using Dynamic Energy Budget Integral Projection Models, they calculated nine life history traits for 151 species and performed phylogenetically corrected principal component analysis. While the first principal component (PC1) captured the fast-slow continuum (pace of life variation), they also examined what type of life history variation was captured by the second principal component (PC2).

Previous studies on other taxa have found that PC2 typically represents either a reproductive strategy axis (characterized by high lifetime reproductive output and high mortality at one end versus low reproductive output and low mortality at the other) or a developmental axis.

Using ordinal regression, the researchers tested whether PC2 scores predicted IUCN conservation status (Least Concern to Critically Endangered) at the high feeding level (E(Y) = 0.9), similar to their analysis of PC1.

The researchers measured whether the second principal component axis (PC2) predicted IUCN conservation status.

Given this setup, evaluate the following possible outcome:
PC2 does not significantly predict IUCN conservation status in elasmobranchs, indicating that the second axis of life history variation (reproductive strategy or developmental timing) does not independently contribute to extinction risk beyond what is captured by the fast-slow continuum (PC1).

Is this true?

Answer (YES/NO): YES